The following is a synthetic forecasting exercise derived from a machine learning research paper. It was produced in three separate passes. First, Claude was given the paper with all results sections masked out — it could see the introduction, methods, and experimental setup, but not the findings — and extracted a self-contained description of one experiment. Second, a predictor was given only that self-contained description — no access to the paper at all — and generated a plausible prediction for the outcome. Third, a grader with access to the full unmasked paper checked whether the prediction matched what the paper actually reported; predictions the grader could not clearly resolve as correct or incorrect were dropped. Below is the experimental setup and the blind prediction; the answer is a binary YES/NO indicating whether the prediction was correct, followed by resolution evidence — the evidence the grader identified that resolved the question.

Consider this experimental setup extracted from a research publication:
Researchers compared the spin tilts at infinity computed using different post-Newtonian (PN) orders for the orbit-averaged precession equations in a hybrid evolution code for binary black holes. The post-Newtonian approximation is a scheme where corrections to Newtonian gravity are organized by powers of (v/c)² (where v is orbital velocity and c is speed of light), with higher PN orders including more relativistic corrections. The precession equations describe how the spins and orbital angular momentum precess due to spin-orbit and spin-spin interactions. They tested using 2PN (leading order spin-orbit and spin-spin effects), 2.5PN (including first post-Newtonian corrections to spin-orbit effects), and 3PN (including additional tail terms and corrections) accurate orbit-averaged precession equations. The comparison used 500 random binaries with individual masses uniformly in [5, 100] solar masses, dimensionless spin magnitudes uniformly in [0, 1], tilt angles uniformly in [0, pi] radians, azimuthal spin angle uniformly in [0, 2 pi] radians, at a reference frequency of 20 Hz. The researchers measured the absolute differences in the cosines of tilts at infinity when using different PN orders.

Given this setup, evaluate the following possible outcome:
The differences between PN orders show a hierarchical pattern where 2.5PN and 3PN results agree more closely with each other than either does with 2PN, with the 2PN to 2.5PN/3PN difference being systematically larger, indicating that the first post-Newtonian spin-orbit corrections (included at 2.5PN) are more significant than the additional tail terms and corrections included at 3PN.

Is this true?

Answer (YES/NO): YES